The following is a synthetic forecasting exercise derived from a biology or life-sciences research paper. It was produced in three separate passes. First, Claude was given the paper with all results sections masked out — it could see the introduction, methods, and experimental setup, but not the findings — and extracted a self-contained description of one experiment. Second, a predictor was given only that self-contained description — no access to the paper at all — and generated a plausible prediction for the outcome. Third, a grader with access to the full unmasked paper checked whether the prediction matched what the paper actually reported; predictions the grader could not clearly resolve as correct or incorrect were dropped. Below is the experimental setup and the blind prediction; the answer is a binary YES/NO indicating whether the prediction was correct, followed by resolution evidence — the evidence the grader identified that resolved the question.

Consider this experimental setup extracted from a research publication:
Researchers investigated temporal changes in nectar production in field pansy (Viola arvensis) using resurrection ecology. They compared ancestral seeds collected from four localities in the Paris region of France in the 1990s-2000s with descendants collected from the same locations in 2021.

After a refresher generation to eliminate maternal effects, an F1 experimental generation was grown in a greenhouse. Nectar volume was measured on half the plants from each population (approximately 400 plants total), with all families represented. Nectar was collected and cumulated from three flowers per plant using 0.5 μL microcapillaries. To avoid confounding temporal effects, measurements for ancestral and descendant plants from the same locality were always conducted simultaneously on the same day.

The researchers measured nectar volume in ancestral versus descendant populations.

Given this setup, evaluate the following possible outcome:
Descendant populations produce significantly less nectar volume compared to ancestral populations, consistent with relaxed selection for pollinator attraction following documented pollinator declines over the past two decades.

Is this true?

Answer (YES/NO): YES